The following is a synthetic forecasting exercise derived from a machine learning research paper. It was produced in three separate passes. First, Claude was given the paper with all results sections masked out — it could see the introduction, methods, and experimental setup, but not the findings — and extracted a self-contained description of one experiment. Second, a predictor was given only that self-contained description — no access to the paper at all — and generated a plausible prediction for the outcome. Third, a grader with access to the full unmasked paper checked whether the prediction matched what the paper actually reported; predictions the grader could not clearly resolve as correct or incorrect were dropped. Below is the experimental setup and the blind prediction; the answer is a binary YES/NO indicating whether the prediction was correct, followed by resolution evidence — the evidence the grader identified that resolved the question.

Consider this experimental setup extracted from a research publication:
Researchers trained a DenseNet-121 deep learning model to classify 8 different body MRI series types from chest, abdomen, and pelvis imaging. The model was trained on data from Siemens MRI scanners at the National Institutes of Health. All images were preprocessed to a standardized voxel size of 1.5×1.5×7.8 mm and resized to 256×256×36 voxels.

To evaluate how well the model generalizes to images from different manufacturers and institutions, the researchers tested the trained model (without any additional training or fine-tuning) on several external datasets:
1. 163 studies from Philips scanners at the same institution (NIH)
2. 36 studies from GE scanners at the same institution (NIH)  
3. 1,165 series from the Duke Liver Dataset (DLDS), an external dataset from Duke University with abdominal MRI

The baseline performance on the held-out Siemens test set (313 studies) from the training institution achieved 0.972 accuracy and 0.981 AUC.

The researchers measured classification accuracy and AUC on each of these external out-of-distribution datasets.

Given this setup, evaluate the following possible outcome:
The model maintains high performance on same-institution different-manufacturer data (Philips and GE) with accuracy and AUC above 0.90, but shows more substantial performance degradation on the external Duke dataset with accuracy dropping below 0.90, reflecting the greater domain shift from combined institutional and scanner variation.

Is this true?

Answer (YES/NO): NO